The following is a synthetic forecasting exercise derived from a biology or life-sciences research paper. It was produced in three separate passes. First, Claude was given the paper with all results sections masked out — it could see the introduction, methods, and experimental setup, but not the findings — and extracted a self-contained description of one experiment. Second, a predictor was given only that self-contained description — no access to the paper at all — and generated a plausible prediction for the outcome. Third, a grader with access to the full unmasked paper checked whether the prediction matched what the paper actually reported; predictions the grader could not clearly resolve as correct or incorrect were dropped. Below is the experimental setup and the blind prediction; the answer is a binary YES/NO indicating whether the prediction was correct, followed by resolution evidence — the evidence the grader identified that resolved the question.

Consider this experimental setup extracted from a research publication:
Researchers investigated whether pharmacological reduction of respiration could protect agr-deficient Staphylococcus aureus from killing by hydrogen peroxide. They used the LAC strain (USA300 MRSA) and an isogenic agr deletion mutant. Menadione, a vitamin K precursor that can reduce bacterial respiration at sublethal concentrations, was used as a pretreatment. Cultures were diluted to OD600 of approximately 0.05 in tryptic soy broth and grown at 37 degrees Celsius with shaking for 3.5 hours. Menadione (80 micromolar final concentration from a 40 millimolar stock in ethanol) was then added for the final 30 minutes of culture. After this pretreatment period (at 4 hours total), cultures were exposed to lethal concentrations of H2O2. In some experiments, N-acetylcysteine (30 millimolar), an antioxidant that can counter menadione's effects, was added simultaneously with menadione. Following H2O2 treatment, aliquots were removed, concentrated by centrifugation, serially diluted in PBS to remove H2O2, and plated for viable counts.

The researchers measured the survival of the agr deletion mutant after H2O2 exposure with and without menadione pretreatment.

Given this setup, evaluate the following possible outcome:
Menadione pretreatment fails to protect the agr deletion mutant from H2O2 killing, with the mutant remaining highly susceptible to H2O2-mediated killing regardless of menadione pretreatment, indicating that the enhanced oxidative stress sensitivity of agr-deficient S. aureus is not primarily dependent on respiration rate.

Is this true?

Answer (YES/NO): NO